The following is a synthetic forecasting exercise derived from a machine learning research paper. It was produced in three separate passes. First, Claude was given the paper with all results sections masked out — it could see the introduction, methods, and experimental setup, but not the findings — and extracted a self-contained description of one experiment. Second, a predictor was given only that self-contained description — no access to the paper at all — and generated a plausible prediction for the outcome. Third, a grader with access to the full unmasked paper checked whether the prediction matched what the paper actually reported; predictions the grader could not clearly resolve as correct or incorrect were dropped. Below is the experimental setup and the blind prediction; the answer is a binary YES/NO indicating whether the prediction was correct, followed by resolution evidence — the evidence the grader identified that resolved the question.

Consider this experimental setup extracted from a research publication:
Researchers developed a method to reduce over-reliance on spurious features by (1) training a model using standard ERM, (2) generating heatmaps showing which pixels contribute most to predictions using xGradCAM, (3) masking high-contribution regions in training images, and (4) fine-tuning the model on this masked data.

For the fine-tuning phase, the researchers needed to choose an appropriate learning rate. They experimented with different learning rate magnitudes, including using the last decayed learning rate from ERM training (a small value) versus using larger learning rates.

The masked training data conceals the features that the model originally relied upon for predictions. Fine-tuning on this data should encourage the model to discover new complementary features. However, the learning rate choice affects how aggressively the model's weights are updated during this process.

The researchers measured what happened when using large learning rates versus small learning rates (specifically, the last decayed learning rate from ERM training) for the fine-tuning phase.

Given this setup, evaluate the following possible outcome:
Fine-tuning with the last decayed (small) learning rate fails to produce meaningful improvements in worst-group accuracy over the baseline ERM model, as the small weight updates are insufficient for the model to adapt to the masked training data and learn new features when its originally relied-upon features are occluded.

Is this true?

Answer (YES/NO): NO